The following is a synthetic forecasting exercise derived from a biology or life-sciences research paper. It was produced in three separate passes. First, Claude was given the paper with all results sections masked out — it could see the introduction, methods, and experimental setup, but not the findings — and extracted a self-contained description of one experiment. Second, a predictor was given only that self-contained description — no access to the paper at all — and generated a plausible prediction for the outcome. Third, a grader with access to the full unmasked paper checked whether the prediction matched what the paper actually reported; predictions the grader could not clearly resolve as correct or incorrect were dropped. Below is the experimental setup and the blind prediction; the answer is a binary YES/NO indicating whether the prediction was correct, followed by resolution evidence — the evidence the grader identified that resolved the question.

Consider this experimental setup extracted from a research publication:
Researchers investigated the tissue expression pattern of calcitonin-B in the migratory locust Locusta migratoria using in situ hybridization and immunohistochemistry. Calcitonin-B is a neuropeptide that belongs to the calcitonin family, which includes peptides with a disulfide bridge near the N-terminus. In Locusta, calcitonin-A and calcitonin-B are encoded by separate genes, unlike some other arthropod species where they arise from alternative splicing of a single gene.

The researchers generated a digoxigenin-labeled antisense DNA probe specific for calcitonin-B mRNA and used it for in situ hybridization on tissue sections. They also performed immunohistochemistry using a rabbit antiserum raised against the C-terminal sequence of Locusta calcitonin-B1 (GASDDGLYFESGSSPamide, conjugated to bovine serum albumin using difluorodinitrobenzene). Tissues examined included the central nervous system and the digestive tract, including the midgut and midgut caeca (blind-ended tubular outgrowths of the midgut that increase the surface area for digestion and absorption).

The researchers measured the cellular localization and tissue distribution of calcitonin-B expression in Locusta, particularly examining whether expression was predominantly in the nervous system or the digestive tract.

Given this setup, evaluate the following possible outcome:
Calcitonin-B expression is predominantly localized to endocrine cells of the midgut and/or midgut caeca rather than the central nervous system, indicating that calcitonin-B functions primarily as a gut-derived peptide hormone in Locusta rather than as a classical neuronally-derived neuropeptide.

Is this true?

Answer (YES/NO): YES